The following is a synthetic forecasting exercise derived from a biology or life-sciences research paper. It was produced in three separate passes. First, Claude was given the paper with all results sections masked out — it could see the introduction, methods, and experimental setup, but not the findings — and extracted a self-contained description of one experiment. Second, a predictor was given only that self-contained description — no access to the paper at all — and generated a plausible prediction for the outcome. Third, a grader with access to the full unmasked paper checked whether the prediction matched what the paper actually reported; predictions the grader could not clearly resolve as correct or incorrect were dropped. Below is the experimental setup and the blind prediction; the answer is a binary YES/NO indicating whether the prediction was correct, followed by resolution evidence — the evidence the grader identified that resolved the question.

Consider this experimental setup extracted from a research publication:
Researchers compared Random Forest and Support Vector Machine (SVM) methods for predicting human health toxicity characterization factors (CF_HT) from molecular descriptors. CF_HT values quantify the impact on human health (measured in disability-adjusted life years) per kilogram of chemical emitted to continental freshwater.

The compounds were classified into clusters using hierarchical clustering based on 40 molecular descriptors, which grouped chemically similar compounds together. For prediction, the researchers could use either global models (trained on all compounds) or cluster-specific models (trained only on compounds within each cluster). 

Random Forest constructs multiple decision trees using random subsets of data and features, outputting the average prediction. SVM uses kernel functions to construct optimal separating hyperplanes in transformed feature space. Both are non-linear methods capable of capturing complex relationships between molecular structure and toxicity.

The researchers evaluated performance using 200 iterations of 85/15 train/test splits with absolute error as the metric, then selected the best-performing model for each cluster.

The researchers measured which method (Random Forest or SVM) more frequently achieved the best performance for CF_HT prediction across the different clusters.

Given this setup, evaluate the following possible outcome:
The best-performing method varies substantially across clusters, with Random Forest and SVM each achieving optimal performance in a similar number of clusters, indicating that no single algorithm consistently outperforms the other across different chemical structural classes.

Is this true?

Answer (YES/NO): NO